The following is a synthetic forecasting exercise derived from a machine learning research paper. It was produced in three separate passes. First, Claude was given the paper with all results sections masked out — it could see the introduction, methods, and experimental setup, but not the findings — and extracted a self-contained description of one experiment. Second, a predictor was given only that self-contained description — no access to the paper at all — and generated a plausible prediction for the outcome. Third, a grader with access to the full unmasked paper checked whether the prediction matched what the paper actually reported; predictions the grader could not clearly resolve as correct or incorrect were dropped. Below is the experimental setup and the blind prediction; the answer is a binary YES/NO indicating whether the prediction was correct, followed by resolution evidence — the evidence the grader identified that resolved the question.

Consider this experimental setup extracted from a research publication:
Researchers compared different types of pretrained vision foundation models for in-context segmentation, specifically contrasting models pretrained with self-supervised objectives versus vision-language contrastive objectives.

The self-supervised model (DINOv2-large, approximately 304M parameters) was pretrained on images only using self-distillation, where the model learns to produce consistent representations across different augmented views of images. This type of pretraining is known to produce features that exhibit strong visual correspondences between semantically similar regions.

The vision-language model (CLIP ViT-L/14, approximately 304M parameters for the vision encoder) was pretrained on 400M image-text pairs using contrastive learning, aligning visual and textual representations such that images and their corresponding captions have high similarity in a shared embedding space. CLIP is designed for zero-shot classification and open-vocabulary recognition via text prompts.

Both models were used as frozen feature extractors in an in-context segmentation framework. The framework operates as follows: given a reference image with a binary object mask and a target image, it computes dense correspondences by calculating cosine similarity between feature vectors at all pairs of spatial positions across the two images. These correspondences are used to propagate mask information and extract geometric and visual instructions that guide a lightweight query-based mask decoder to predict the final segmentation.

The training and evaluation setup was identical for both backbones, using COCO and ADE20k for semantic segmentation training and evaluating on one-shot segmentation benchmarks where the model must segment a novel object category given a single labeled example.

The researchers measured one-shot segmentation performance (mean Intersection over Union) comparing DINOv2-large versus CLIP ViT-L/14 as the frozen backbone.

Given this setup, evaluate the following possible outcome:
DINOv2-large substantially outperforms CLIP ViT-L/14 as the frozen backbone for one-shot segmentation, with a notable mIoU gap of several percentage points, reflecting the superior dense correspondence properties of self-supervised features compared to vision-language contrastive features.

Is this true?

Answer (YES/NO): NO